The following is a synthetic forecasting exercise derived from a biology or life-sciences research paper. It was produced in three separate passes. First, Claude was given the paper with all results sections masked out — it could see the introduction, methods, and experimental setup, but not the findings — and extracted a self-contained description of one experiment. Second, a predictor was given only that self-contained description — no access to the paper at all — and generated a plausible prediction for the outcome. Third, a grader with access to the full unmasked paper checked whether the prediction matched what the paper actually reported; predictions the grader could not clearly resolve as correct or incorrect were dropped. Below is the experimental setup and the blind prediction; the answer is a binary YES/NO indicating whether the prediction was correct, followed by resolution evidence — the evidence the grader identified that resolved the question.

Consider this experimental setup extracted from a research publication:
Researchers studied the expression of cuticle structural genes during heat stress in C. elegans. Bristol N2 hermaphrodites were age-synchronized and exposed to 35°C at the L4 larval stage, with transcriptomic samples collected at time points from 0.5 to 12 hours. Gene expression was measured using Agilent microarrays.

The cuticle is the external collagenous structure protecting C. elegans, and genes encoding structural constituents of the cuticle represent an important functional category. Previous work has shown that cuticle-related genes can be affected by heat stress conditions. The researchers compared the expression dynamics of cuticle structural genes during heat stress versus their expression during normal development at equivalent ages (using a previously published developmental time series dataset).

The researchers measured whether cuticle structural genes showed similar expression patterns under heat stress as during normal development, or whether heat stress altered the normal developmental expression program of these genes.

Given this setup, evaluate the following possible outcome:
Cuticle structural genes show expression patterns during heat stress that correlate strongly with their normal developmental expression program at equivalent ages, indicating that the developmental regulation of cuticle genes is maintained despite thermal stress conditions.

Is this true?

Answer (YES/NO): NO